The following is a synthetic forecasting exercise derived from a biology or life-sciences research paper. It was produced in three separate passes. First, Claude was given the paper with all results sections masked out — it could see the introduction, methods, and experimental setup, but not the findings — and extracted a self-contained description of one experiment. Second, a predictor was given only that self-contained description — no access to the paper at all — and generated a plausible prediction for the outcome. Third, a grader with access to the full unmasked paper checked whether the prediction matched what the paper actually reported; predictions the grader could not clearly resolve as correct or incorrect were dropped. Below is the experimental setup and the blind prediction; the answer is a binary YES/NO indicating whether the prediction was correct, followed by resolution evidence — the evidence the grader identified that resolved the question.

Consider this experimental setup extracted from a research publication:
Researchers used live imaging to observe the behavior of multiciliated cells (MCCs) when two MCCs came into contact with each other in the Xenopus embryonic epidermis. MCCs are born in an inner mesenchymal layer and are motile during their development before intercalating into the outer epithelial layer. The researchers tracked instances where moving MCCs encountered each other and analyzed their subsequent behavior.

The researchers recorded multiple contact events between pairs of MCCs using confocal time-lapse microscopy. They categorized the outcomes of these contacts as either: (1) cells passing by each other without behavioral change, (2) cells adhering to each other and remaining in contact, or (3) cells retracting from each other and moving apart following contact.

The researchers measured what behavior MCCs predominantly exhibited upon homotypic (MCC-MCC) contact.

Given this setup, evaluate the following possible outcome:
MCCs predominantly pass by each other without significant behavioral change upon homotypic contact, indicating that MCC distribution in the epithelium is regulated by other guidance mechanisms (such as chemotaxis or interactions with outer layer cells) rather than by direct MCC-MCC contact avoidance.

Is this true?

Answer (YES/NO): NO